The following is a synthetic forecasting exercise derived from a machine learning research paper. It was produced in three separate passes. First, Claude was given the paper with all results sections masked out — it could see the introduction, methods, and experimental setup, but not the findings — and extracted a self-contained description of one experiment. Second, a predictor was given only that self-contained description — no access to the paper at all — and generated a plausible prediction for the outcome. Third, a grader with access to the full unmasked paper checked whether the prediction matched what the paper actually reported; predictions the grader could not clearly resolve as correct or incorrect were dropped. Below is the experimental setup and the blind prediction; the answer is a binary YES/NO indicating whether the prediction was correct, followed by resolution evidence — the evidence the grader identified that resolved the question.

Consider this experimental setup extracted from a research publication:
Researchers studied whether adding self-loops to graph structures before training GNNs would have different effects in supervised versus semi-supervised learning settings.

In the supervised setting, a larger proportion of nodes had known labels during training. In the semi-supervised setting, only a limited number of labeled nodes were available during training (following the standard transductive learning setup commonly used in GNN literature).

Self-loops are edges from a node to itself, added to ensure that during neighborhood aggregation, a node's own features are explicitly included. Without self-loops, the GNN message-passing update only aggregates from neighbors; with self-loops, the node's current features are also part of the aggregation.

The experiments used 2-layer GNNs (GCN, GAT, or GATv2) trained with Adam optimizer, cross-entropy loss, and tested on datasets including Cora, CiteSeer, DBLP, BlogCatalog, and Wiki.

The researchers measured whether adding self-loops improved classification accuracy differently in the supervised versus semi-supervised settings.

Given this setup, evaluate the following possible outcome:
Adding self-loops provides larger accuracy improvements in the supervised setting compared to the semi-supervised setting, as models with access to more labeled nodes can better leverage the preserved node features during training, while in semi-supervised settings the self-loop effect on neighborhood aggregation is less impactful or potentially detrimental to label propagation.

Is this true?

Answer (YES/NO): YES